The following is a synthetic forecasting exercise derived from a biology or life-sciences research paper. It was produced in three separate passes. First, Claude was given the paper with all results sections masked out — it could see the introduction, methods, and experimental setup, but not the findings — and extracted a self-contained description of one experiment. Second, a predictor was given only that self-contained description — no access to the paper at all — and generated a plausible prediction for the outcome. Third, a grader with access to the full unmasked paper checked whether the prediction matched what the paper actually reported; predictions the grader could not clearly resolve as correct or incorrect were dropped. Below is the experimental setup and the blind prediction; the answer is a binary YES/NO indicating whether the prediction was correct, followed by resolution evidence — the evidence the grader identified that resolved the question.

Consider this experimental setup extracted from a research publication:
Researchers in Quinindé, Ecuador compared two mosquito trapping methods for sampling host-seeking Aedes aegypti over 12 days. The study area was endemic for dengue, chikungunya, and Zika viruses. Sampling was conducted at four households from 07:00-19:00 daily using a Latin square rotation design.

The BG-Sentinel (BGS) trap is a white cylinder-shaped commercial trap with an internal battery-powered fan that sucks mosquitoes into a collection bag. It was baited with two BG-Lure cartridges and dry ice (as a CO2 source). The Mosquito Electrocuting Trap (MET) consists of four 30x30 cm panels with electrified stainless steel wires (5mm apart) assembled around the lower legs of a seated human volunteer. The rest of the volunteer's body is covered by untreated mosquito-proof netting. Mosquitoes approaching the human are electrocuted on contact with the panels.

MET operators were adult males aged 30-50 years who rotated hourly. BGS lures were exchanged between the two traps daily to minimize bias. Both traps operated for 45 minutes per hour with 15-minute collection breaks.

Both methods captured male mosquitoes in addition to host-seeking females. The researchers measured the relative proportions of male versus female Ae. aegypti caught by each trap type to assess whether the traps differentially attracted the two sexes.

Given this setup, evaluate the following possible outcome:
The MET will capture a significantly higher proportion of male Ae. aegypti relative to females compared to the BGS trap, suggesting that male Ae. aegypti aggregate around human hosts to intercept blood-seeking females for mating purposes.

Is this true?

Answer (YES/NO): NO